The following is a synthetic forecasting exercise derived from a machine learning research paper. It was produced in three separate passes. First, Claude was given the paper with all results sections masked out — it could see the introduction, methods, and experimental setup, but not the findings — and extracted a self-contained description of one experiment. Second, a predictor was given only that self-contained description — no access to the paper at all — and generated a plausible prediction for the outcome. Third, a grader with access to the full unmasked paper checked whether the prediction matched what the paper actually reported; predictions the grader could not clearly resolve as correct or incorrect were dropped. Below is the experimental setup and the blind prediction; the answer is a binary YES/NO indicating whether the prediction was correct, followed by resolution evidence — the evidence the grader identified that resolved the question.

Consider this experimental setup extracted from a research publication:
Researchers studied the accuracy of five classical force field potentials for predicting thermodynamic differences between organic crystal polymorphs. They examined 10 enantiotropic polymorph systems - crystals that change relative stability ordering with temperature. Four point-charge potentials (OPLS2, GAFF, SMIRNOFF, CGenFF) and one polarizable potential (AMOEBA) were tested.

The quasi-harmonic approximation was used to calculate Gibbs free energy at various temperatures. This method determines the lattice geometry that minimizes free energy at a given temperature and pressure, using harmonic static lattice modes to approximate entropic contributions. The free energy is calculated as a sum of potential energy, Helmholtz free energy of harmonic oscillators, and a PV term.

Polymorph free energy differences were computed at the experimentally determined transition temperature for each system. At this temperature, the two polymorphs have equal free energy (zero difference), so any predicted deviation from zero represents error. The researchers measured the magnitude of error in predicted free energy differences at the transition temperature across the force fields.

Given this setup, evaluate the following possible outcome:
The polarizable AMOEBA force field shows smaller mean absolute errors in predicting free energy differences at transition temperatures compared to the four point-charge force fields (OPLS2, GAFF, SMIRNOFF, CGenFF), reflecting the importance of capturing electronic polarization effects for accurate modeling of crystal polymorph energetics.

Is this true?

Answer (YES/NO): NO